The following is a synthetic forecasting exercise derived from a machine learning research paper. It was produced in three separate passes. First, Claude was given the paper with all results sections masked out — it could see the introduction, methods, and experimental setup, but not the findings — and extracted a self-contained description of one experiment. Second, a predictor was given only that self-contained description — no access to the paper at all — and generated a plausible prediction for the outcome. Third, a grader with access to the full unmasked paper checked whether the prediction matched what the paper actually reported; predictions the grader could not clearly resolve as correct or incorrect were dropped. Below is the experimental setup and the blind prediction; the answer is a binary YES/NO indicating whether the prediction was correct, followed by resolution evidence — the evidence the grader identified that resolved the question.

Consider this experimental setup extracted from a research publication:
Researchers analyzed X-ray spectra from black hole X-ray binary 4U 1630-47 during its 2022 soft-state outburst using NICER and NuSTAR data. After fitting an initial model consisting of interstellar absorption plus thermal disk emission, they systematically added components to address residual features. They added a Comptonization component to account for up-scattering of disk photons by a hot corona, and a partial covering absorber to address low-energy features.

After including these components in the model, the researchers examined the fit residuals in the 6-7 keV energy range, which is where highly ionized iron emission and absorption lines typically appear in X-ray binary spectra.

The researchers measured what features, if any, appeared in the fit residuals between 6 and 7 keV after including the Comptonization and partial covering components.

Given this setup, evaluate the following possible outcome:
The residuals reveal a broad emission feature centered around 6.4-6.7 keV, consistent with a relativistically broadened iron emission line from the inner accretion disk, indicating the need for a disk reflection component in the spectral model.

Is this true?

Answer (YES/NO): NO